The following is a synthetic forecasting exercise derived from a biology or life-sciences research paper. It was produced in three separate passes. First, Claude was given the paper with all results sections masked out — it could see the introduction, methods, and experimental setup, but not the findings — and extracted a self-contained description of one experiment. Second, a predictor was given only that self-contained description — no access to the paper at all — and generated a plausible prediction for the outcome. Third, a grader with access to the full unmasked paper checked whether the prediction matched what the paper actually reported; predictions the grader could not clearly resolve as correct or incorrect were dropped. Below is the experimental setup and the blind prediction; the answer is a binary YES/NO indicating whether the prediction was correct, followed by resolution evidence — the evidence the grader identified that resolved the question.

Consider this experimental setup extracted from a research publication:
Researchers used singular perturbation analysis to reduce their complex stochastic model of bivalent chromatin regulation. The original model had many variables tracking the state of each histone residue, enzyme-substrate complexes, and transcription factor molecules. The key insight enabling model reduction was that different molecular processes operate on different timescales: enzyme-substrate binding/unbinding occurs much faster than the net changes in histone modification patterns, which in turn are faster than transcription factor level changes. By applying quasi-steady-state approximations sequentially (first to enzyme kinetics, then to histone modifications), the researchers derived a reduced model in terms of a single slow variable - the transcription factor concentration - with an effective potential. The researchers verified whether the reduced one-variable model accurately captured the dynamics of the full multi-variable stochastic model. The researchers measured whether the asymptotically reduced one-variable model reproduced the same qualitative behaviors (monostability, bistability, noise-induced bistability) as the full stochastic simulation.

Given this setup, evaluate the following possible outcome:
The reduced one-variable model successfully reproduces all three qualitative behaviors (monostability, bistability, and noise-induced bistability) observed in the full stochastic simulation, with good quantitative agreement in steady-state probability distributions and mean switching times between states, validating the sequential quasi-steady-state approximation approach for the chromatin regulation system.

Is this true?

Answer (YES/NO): NO